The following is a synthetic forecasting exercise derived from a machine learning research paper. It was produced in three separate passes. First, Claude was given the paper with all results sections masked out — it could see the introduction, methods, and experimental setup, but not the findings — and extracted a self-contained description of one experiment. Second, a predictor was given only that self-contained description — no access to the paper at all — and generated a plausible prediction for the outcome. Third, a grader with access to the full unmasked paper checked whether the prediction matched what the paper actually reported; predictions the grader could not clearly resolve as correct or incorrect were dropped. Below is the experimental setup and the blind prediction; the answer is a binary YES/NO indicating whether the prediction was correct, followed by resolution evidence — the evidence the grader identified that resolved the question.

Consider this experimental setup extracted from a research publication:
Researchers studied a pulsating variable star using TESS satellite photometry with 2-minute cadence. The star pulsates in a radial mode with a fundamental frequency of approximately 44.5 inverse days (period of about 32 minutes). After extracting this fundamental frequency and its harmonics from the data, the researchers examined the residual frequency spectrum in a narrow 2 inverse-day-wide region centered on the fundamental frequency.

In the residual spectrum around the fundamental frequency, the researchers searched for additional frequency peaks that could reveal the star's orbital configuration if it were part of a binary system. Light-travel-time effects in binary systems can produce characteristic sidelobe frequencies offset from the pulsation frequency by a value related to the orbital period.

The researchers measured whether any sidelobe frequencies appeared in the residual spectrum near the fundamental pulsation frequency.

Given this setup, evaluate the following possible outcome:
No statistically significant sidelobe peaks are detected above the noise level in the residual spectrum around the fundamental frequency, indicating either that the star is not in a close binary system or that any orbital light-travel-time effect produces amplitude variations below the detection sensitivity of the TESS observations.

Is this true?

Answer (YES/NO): NO